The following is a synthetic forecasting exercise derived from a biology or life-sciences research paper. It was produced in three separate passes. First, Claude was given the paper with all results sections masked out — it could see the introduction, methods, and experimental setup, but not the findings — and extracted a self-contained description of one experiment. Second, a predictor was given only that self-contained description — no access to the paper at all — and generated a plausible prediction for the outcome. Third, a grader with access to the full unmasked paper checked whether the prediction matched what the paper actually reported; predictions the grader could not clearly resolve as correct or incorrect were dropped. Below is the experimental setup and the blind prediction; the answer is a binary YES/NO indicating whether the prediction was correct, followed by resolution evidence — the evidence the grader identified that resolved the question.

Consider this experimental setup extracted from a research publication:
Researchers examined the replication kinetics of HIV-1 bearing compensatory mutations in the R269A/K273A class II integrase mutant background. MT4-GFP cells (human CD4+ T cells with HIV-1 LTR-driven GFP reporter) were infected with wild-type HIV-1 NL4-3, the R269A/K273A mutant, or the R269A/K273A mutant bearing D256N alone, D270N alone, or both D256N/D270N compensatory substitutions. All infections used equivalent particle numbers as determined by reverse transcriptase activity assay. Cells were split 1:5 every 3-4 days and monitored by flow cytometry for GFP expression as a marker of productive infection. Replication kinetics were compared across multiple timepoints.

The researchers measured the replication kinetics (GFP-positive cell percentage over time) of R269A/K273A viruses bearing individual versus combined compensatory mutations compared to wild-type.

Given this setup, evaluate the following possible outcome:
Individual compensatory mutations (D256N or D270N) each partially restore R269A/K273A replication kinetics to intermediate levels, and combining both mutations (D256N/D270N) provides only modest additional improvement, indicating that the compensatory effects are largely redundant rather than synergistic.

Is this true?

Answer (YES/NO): NO